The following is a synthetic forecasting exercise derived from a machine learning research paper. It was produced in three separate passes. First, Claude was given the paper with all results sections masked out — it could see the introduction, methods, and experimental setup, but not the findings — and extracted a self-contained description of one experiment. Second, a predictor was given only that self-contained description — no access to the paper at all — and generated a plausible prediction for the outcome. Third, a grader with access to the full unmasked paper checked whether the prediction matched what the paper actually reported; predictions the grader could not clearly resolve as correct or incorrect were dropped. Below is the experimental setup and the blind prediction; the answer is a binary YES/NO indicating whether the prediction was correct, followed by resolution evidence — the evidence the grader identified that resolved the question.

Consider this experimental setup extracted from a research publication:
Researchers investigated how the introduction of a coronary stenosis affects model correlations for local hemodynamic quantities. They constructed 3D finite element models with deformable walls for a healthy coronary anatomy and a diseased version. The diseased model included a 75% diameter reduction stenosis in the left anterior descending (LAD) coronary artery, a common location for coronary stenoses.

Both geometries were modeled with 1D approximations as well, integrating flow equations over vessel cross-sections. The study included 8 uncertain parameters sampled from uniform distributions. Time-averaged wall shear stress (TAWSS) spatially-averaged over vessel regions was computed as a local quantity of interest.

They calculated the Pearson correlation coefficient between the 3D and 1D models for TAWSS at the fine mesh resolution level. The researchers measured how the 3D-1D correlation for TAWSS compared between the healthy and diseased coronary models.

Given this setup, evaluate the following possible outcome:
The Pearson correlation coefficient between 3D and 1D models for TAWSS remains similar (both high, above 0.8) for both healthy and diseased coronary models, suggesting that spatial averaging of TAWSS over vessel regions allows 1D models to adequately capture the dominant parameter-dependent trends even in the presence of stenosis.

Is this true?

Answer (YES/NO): NO